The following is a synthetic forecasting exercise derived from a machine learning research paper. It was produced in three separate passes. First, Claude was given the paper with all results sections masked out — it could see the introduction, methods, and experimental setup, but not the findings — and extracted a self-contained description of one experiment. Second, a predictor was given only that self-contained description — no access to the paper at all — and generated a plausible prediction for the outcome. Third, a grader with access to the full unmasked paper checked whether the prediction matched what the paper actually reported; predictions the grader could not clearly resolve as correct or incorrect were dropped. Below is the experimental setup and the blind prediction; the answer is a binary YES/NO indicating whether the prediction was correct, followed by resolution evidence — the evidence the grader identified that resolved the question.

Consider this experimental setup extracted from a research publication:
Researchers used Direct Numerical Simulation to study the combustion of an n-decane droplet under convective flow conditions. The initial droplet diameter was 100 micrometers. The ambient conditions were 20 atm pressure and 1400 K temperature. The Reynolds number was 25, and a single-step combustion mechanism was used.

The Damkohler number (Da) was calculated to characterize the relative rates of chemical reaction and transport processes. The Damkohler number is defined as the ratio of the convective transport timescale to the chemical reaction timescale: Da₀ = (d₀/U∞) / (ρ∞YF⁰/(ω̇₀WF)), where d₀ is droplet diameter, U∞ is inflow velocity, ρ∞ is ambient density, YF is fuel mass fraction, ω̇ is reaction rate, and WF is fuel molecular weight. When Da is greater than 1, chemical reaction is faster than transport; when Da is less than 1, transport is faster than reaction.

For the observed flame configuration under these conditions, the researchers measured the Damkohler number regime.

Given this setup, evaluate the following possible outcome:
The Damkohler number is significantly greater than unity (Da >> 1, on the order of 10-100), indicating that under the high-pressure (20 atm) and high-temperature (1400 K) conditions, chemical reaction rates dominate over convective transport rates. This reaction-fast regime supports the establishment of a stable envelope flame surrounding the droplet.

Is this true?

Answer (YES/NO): NO